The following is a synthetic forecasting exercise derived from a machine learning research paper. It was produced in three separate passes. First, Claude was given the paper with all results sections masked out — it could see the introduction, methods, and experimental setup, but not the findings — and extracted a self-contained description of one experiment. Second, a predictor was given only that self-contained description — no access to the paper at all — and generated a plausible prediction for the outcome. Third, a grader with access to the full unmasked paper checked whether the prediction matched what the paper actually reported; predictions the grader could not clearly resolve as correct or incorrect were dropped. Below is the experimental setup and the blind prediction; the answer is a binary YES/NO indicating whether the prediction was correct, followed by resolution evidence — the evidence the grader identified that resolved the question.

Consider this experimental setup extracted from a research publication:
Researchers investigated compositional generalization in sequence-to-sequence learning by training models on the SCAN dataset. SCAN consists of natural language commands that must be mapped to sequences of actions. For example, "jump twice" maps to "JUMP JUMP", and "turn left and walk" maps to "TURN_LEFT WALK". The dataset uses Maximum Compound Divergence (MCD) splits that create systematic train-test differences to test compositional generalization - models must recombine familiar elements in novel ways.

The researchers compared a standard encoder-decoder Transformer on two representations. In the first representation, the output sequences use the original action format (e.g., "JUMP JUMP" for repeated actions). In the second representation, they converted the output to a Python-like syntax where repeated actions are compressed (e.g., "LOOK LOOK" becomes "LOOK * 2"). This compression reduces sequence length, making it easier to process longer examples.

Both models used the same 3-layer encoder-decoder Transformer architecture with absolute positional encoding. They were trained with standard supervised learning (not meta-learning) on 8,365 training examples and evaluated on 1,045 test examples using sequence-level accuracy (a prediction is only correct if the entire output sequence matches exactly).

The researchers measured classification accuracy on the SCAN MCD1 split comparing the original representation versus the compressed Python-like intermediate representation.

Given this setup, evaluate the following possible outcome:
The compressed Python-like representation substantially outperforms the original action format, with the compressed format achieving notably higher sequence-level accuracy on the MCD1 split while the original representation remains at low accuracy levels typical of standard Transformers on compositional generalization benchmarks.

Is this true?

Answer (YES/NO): YES